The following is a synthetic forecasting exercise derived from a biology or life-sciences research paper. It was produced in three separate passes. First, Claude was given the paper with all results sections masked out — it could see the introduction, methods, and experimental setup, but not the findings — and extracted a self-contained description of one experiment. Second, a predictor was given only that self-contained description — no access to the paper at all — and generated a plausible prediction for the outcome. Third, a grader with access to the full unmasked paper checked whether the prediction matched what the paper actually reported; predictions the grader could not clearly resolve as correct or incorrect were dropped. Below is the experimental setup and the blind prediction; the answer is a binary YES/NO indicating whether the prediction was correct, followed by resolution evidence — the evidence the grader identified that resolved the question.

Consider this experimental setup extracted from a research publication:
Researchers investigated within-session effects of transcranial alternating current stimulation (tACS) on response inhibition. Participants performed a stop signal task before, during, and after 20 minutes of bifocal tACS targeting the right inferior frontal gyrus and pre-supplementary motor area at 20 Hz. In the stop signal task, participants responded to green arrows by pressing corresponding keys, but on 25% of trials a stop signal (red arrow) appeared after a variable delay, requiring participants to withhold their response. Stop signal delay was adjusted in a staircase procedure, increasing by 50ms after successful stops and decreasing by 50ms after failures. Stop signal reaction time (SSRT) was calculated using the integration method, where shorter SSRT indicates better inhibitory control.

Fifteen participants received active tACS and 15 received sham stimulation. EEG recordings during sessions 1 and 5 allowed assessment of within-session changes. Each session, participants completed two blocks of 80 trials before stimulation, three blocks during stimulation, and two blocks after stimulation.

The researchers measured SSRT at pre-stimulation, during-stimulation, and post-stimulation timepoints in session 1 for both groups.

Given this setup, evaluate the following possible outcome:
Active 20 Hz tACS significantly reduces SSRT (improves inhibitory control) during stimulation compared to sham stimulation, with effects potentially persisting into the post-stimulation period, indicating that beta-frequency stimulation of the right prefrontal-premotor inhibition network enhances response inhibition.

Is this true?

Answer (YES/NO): NO